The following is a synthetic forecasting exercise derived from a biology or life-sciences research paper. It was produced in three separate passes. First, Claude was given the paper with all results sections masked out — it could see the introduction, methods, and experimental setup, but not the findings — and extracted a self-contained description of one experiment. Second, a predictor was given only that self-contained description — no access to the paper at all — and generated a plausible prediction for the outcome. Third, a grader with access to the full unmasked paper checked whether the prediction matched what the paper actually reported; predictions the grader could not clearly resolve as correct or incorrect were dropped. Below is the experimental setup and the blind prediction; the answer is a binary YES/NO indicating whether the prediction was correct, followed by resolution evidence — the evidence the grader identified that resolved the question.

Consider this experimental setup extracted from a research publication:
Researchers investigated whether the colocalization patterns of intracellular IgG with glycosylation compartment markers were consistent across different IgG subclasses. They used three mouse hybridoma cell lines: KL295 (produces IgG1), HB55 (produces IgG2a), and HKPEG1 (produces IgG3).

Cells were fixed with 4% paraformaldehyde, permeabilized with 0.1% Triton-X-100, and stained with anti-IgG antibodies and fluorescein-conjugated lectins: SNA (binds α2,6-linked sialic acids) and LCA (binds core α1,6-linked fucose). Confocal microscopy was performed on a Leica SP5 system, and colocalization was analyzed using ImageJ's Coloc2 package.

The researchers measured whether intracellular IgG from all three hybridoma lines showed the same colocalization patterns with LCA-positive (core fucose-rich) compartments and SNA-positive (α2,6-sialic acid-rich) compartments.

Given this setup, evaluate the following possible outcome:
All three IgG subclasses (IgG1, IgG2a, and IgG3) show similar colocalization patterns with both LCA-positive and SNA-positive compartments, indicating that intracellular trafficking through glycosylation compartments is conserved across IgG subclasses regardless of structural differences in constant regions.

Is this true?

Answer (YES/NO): YES